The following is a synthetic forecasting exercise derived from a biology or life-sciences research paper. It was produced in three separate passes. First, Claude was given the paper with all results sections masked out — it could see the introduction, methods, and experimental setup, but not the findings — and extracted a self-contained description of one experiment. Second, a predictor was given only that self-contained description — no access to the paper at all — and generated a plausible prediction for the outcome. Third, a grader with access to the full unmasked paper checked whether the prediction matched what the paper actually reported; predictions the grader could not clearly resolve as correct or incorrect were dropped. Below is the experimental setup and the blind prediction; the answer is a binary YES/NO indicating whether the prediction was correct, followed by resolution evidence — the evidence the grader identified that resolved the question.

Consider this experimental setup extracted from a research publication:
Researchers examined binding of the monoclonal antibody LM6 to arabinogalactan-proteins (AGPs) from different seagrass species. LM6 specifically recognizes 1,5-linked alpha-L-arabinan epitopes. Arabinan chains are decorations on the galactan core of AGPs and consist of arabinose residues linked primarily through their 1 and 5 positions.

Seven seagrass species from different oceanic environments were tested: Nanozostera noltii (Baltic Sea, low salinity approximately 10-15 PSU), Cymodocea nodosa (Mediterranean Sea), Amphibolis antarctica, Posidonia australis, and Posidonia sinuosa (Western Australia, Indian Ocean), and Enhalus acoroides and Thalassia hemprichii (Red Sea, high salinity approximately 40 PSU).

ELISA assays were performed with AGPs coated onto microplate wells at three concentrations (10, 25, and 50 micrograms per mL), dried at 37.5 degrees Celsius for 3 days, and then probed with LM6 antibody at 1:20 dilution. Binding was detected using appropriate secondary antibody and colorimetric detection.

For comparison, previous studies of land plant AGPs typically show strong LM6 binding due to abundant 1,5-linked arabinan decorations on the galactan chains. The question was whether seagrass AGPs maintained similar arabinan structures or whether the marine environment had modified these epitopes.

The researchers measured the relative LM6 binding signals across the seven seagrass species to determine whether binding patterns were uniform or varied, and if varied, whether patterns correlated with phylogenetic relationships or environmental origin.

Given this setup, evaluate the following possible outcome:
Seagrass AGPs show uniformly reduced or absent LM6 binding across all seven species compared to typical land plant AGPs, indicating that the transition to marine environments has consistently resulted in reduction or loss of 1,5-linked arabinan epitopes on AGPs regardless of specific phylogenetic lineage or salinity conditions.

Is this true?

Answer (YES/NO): NO